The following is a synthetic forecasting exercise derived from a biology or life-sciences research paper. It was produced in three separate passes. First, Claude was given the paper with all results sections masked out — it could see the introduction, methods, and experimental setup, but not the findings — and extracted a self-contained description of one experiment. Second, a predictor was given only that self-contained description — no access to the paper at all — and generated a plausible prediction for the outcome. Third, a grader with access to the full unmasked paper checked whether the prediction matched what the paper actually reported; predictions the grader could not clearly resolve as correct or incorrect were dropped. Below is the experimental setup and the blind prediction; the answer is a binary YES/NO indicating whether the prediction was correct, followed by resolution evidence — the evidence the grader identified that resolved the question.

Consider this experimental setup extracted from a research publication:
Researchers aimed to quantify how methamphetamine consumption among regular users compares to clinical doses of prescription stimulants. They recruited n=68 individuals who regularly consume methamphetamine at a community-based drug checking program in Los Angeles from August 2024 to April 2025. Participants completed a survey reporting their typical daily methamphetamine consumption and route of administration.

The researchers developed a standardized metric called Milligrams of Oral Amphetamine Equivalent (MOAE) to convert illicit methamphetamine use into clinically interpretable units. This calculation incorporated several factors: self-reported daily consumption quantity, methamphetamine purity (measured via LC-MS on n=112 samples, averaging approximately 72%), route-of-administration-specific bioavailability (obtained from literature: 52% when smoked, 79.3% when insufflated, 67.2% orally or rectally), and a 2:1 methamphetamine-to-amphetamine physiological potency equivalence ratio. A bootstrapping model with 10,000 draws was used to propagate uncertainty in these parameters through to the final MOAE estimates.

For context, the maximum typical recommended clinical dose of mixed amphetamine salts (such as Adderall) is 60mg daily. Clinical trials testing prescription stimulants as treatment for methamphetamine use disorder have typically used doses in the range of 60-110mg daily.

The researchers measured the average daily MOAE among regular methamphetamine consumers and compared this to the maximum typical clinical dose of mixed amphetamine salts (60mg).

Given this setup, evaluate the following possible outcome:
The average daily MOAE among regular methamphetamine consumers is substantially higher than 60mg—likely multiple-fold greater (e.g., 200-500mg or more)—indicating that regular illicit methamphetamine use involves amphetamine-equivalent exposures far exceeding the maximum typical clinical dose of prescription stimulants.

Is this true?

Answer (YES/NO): YES